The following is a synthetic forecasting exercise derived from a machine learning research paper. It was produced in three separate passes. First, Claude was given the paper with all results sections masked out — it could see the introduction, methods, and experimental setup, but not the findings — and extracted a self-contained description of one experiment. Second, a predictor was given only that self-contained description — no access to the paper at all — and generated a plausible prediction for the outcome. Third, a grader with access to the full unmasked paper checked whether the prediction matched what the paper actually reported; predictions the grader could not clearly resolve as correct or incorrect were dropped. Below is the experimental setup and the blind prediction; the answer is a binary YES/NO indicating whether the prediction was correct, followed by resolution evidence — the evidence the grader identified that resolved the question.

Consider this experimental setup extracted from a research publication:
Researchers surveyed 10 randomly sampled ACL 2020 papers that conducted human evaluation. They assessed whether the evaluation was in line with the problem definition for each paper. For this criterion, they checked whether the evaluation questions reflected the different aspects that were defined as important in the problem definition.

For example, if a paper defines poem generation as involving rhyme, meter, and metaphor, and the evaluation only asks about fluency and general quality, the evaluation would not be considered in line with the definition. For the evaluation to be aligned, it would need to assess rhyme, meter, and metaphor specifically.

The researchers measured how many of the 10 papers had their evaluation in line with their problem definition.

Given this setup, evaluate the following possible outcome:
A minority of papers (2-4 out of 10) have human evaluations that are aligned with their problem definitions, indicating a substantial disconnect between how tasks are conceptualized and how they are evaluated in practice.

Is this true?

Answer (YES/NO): NO